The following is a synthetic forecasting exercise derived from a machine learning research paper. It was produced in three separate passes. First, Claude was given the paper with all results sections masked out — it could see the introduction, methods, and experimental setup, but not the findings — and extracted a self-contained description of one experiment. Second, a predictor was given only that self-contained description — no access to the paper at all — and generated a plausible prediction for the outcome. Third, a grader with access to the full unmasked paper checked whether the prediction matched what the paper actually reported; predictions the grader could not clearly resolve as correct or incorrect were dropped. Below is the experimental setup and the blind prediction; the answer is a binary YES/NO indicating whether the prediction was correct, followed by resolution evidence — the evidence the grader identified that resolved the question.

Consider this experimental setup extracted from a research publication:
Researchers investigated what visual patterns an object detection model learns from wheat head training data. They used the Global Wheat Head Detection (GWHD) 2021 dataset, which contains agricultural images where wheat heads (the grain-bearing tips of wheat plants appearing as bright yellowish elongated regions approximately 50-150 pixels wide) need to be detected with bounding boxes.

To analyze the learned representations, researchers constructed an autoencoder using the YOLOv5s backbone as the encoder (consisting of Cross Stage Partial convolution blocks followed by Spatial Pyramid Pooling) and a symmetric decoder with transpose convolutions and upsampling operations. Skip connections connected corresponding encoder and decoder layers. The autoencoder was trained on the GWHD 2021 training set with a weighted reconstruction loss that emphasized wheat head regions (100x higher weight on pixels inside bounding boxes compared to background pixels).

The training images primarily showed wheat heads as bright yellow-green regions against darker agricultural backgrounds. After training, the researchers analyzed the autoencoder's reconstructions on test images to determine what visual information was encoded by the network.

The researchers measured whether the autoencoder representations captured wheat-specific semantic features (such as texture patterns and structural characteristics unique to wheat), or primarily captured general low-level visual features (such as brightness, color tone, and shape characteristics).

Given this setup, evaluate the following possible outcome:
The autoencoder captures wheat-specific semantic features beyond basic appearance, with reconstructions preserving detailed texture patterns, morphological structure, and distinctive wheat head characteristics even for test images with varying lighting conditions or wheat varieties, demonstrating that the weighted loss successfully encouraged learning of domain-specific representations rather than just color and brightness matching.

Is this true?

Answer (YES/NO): NO